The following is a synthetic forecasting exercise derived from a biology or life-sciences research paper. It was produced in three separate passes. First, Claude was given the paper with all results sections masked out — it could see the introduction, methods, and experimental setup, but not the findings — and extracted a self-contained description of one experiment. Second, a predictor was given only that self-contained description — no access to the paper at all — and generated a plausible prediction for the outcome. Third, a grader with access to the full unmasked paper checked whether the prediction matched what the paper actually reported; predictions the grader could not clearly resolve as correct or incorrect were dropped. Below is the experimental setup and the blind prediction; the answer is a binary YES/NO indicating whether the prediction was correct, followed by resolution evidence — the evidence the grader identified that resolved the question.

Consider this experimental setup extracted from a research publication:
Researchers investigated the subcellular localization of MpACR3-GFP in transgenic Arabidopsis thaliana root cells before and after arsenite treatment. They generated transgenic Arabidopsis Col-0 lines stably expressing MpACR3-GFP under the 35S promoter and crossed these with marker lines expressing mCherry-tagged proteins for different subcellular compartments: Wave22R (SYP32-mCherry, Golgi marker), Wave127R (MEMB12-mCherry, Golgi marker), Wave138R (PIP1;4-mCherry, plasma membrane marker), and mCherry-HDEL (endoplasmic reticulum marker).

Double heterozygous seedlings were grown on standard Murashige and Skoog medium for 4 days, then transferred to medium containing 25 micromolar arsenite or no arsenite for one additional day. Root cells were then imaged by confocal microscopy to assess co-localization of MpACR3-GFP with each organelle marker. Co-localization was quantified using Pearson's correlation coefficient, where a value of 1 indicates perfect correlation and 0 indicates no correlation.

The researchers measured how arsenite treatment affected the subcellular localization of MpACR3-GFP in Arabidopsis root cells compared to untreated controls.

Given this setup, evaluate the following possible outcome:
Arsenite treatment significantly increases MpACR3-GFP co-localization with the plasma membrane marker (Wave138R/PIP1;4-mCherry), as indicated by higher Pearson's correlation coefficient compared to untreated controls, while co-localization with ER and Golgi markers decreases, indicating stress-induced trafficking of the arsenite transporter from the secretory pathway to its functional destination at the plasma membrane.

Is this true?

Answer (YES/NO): NO